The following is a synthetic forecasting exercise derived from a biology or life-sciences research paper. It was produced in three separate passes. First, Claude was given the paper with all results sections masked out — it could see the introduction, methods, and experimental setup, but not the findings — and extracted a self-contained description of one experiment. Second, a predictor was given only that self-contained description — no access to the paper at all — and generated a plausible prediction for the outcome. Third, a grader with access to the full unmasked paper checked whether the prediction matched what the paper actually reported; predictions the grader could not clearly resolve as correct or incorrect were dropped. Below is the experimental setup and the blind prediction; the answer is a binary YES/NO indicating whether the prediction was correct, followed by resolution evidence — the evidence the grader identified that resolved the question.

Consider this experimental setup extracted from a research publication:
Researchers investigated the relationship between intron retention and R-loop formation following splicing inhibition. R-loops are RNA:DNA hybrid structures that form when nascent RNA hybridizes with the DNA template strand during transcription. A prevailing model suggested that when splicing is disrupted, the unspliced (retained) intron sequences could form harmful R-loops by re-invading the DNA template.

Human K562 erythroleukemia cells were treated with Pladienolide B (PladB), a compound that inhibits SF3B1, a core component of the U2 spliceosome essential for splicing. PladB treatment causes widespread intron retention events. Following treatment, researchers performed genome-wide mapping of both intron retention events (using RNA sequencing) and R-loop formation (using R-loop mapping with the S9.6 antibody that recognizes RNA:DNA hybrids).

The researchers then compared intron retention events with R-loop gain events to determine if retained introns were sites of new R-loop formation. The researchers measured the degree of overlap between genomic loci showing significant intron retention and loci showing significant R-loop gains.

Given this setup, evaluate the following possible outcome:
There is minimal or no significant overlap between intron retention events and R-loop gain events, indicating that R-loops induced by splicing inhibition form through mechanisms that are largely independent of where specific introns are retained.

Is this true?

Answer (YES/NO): YES